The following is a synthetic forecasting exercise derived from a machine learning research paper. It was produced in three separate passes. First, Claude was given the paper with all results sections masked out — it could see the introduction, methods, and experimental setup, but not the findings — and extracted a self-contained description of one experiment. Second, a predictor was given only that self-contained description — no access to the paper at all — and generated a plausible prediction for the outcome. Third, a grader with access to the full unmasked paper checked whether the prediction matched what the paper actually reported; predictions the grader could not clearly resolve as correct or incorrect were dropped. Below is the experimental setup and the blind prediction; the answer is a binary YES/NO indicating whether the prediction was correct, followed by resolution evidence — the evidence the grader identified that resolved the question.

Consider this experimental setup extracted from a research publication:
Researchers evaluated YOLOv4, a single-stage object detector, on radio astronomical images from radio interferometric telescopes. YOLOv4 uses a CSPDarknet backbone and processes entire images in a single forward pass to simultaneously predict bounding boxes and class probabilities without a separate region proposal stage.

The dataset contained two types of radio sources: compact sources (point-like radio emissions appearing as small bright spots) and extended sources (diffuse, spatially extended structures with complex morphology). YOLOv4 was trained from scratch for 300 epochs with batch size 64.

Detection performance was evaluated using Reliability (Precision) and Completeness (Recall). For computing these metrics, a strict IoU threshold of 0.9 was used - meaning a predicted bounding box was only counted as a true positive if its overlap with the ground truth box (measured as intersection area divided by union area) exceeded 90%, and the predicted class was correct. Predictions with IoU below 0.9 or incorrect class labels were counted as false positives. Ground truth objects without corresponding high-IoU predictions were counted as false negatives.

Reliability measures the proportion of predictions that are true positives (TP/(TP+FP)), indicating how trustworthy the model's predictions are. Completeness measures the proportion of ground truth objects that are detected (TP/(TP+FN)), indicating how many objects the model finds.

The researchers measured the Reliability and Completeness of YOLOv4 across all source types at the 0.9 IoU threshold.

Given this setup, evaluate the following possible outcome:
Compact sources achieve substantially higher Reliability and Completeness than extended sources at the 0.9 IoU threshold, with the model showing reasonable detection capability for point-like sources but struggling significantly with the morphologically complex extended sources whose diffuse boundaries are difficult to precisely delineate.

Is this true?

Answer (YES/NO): NO